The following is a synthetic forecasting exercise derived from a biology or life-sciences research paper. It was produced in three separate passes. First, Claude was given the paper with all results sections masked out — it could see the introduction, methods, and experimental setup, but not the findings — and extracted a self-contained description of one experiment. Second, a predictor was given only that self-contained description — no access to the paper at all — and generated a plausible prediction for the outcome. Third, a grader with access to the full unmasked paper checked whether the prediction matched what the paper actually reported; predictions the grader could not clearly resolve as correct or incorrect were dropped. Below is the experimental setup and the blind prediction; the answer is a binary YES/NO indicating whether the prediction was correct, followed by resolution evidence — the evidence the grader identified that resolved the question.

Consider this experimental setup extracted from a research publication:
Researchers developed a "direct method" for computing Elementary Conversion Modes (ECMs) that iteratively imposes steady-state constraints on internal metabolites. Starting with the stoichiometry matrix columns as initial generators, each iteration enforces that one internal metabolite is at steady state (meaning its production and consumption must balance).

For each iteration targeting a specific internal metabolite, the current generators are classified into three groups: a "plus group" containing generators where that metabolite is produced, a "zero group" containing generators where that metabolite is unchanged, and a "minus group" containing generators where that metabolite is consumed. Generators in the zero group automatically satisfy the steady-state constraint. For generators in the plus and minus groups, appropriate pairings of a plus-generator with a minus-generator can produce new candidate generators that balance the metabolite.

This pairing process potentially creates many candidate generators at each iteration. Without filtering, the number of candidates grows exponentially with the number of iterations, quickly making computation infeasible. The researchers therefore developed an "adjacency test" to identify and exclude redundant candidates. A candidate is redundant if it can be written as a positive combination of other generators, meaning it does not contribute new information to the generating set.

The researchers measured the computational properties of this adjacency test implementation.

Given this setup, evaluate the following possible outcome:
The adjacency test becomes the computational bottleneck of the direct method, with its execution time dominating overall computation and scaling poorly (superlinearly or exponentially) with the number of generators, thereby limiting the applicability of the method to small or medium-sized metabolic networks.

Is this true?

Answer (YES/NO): NO